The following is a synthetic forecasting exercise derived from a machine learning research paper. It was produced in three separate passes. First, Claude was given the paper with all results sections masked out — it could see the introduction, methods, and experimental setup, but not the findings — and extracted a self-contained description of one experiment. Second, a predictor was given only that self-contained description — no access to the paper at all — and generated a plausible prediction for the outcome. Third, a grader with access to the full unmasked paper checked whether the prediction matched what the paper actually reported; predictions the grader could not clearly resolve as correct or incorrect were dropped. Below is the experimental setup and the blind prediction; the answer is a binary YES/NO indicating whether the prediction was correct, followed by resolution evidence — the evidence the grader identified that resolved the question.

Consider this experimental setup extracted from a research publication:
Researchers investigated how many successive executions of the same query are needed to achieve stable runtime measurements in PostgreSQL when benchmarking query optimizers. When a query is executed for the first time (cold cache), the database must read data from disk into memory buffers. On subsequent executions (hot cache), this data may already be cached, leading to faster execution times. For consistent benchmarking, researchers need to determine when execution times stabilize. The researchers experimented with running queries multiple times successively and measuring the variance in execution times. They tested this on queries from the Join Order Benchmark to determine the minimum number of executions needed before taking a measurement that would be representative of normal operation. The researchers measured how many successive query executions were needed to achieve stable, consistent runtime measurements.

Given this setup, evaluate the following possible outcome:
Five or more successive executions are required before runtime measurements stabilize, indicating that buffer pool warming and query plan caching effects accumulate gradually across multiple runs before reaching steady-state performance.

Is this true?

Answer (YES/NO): NO